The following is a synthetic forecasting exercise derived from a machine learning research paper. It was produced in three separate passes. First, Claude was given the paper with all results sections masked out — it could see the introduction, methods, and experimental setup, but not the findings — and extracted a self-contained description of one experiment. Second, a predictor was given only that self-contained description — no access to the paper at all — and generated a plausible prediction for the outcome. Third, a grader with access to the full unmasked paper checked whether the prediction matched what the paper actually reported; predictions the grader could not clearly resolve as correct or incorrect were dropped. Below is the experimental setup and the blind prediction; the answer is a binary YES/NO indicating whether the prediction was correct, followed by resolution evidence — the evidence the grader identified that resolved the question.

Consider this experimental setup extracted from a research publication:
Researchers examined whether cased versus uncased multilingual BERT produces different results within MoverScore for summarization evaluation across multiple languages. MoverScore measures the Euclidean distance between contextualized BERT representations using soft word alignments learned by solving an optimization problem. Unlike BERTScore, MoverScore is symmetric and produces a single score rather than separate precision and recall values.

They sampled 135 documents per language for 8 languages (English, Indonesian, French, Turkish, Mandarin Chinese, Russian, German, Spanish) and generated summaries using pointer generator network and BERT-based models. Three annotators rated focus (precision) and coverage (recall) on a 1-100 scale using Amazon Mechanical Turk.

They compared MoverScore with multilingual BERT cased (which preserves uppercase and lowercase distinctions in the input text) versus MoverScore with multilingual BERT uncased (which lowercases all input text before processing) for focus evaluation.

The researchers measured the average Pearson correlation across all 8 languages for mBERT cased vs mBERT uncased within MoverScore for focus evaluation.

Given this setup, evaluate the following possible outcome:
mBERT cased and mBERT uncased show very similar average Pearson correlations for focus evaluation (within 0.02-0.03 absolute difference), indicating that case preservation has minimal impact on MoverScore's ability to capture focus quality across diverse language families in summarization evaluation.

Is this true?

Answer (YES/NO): YES